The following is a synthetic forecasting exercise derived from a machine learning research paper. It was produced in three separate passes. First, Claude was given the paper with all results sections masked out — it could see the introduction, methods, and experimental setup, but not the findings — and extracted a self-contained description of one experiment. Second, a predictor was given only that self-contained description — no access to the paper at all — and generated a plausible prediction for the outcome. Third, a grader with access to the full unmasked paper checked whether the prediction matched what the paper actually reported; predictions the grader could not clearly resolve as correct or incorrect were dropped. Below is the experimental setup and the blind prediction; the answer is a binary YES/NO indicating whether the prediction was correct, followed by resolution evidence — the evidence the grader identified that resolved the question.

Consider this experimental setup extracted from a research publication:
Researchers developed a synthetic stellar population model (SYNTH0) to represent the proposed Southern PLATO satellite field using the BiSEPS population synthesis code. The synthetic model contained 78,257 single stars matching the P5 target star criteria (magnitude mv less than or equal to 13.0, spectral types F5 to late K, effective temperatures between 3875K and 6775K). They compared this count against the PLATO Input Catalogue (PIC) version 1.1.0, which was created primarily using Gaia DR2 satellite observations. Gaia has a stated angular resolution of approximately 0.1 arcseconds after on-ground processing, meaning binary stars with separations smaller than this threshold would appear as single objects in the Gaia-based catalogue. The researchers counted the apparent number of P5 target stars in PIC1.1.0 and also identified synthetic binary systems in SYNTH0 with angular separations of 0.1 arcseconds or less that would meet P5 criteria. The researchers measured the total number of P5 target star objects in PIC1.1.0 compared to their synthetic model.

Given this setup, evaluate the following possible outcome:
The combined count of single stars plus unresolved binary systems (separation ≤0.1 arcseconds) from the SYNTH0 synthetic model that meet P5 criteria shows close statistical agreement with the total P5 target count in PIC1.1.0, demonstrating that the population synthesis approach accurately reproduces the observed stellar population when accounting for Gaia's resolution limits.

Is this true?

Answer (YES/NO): YES